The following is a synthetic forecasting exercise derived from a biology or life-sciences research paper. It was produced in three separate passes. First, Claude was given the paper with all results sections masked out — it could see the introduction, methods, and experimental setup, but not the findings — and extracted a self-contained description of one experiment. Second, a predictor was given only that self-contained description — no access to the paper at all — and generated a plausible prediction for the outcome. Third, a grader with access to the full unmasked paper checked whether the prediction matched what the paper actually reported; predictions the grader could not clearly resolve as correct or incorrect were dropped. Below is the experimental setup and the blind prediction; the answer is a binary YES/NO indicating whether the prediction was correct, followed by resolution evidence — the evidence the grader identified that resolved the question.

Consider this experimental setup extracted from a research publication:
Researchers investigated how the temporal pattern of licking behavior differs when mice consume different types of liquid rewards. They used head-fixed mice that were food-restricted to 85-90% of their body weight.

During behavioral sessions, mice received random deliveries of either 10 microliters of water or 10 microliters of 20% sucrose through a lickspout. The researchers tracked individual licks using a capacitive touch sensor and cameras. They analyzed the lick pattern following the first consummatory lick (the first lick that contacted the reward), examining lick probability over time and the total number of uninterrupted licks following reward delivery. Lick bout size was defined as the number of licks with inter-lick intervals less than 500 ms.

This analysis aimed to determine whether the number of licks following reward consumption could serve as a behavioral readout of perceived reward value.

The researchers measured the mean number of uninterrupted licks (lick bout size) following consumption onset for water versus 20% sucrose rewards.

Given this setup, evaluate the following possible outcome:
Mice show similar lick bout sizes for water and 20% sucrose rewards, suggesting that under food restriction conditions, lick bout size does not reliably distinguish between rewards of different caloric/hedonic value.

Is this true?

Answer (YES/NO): NO